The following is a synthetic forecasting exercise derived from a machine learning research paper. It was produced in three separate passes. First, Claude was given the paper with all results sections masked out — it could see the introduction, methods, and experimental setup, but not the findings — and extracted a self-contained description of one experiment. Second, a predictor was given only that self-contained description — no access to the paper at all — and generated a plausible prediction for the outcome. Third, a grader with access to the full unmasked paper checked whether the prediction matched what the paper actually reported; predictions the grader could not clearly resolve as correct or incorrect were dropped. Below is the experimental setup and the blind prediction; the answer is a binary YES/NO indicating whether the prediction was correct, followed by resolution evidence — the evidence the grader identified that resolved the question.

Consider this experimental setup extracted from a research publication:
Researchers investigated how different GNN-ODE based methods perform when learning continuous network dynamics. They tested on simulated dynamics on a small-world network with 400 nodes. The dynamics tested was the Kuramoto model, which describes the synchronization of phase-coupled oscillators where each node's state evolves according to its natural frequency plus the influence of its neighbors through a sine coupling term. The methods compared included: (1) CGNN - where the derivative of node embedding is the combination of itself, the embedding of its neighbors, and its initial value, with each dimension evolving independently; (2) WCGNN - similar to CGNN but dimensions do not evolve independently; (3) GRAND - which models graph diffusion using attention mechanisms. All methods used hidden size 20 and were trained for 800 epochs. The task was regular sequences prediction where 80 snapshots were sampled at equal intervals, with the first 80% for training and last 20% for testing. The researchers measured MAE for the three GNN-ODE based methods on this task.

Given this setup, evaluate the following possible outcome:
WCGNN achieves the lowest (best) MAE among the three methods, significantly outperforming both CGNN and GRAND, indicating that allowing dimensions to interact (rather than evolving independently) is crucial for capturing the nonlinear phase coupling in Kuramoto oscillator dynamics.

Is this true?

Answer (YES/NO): YES